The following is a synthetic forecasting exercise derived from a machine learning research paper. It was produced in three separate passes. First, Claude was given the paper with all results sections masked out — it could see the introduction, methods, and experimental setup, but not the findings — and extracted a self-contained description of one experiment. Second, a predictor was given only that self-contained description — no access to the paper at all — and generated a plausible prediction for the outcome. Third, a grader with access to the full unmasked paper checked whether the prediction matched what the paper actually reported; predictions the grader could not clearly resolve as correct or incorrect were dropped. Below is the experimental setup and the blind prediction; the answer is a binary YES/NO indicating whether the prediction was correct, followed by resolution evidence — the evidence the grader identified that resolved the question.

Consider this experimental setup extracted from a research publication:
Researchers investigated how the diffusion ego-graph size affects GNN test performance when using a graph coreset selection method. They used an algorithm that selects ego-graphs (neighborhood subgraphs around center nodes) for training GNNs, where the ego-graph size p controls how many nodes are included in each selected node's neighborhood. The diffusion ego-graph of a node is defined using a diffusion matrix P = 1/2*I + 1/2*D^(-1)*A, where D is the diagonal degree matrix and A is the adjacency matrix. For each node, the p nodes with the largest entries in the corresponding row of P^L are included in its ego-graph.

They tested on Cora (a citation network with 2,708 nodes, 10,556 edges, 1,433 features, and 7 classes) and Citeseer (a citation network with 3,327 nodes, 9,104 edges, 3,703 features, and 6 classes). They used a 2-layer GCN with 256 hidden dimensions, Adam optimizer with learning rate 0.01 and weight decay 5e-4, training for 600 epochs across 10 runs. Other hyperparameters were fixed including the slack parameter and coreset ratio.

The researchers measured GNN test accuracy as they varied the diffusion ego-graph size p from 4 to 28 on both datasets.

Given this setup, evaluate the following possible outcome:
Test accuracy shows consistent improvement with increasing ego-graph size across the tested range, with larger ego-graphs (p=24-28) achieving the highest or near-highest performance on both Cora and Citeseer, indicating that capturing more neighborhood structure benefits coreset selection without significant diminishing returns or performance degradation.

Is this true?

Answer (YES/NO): NO